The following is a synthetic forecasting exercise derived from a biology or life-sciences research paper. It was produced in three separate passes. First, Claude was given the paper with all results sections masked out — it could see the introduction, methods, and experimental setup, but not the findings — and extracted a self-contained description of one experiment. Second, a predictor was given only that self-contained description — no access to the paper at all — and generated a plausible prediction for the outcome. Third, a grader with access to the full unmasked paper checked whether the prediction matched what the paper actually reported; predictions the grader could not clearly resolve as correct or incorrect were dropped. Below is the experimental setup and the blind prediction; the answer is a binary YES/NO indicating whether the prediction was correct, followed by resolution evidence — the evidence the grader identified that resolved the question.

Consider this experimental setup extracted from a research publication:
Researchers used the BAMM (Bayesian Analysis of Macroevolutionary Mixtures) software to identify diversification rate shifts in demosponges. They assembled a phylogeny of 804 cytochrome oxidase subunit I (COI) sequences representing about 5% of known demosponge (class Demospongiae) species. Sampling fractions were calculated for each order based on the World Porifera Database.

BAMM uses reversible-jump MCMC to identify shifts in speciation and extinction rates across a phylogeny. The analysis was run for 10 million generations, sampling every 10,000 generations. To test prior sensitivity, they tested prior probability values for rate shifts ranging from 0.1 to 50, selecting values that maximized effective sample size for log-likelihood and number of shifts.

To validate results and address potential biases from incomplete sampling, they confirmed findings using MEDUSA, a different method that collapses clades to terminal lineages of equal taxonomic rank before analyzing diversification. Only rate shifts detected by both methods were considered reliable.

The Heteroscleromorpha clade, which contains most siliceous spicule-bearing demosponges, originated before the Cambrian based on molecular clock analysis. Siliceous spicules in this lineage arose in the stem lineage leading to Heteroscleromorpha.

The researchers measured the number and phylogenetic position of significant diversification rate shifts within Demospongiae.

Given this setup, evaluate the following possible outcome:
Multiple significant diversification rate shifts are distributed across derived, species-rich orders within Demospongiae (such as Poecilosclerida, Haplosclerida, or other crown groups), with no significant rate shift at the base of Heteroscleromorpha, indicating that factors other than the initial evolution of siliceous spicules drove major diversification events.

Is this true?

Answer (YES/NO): YES